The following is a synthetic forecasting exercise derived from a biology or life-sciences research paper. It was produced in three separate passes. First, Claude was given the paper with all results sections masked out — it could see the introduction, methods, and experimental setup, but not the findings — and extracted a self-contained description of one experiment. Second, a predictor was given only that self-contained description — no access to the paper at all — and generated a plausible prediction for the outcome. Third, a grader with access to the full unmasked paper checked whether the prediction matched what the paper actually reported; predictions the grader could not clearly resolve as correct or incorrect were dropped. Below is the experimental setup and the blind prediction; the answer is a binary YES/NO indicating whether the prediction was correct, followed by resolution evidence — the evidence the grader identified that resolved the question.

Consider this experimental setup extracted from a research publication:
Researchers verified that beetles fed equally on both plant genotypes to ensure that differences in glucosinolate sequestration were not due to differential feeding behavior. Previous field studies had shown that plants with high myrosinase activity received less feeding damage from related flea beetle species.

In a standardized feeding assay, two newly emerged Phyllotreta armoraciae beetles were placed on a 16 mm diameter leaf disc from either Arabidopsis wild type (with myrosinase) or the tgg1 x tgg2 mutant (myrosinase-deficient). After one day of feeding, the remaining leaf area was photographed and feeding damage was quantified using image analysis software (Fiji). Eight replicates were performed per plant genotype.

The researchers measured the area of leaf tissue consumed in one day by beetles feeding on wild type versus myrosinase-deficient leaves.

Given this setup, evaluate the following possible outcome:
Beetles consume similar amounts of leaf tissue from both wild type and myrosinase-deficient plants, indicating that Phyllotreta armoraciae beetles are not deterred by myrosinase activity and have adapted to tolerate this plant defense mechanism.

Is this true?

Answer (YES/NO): YES